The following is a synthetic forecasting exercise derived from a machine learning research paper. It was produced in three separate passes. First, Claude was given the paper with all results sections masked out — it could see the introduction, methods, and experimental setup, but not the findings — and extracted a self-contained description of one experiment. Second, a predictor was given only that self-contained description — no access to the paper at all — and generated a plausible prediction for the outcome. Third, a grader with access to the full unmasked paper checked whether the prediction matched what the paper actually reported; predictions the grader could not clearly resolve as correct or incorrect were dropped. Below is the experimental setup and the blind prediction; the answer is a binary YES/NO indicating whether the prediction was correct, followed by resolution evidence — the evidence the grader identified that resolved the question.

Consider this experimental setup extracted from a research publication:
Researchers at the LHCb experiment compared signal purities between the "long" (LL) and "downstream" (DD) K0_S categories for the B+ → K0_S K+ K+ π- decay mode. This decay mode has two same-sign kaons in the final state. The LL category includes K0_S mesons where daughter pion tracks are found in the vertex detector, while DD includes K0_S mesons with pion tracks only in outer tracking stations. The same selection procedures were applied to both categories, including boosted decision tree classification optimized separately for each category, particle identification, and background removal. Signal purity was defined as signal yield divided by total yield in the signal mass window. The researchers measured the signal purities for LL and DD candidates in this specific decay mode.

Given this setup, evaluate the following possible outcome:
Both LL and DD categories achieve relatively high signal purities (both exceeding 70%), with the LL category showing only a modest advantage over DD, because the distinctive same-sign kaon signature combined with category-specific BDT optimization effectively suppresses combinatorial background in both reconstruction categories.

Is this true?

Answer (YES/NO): YES